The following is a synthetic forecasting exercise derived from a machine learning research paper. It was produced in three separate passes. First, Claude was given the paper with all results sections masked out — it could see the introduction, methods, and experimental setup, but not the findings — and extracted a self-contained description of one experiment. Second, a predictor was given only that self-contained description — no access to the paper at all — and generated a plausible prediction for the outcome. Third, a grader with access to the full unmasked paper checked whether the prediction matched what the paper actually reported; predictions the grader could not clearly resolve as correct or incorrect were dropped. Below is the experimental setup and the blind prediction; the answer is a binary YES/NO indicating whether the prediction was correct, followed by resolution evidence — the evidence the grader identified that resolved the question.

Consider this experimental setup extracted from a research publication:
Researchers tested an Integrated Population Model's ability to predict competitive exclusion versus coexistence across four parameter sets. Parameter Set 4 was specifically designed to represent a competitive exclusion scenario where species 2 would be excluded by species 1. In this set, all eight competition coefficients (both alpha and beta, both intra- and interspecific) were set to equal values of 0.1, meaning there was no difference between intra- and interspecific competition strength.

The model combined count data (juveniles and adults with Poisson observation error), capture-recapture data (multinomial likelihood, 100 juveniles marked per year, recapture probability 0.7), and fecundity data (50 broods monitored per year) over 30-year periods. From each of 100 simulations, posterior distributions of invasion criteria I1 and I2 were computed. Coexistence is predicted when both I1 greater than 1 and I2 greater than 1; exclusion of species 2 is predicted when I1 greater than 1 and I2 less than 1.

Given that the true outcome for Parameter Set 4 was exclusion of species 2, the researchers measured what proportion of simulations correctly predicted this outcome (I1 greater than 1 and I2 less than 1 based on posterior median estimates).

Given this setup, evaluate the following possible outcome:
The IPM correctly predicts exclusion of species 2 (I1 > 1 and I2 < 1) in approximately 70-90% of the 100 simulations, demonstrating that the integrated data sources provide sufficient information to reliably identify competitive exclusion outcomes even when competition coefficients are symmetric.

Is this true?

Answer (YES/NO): NO